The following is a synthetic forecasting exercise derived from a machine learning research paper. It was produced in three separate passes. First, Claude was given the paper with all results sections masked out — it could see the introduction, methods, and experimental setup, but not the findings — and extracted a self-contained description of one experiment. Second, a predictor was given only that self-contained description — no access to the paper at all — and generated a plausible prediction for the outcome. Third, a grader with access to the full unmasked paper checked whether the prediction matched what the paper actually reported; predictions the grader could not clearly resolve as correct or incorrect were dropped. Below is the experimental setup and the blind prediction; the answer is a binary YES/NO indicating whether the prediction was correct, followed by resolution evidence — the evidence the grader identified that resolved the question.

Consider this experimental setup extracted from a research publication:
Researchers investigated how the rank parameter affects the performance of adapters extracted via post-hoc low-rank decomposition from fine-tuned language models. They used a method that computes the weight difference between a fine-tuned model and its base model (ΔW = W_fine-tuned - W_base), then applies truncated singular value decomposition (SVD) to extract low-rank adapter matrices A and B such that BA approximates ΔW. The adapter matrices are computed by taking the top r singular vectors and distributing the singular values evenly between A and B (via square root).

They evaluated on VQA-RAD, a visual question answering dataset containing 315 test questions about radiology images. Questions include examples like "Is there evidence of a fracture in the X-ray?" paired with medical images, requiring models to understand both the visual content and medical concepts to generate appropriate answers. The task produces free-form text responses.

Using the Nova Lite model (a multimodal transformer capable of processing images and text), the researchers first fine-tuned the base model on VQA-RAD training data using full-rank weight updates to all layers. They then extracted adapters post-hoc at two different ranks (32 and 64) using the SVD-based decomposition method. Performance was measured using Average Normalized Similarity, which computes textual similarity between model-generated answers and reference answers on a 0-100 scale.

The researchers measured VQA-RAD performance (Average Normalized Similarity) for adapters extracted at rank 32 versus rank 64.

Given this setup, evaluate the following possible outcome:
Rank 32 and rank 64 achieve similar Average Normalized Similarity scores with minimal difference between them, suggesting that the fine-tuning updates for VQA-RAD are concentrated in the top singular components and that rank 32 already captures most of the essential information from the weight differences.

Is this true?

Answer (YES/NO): YES